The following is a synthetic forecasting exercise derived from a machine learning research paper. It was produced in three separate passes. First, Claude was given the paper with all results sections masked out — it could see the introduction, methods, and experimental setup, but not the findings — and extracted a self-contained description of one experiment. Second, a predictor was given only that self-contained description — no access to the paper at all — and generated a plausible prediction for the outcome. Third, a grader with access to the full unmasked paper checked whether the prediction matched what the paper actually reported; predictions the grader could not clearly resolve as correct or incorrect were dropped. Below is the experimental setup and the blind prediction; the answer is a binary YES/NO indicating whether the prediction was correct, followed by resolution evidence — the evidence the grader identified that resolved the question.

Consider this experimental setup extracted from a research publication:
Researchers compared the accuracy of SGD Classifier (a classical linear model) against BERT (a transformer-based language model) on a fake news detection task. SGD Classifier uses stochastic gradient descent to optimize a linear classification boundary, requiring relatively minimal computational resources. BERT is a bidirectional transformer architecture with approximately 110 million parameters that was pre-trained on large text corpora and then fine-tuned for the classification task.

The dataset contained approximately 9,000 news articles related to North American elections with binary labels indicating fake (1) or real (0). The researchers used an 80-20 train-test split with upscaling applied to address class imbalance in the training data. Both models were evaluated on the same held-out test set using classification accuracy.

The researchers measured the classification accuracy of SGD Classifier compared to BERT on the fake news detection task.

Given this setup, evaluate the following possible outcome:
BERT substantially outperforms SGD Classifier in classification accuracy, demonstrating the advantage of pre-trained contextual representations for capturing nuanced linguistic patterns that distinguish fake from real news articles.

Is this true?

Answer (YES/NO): NO